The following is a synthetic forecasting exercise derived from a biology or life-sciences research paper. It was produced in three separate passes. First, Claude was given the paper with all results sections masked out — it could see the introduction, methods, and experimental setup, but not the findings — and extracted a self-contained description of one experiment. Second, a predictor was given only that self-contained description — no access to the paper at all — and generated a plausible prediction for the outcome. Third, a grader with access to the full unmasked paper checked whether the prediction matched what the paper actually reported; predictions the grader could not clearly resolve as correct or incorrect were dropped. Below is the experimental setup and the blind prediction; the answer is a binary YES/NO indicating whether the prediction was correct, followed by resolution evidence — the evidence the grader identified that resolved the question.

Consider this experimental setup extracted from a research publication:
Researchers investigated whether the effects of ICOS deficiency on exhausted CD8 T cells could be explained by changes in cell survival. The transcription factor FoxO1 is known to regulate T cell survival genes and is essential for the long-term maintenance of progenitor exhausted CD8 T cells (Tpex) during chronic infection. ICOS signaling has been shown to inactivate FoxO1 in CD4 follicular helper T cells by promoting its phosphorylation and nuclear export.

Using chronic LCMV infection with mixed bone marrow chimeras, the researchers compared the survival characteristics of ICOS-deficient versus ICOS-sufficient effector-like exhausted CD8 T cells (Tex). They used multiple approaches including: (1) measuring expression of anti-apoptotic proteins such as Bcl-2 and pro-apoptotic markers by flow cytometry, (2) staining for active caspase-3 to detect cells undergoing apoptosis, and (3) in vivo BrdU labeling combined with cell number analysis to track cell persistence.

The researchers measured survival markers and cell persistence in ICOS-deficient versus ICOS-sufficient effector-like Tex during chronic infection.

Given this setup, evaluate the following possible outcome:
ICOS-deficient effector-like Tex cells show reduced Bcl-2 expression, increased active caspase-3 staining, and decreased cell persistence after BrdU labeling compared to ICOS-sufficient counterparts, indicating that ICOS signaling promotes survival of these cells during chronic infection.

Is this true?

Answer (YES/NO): NO